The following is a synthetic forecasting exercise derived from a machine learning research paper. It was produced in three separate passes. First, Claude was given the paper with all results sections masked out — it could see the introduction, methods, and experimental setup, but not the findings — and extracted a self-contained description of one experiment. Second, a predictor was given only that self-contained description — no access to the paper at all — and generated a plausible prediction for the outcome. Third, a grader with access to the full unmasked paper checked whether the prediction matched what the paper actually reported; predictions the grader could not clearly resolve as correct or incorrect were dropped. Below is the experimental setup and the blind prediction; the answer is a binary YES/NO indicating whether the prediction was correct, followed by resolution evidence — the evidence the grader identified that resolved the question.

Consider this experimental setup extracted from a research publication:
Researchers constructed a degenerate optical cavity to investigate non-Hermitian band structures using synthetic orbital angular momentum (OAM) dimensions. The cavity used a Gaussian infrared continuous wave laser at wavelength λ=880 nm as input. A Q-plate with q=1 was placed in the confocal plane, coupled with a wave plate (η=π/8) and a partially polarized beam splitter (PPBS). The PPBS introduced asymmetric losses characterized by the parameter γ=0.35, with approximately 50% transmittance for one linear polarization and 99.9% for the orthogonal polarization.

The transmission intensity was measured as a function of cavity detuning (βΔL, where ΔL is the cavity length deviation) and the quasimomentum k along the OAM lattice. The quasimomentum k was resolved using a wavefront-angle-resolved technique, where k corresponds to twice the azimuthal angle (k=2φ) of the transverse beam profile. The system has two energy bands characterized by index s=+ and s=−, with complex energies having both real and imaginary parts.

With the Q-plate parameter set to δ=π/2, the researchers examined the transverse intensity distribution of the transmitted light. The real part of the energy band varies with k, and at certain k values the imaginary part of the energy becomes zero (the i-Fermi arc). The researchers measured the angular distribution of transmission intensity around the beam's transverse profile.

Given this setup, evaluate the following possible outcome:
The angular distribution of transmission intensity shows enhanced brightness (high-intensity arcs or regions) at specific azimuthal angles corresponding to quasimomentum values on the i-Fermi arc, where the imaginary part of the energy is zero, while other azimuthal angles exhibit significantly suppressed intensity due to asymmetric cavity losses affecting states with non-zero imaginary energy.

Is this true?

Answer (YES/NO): NO